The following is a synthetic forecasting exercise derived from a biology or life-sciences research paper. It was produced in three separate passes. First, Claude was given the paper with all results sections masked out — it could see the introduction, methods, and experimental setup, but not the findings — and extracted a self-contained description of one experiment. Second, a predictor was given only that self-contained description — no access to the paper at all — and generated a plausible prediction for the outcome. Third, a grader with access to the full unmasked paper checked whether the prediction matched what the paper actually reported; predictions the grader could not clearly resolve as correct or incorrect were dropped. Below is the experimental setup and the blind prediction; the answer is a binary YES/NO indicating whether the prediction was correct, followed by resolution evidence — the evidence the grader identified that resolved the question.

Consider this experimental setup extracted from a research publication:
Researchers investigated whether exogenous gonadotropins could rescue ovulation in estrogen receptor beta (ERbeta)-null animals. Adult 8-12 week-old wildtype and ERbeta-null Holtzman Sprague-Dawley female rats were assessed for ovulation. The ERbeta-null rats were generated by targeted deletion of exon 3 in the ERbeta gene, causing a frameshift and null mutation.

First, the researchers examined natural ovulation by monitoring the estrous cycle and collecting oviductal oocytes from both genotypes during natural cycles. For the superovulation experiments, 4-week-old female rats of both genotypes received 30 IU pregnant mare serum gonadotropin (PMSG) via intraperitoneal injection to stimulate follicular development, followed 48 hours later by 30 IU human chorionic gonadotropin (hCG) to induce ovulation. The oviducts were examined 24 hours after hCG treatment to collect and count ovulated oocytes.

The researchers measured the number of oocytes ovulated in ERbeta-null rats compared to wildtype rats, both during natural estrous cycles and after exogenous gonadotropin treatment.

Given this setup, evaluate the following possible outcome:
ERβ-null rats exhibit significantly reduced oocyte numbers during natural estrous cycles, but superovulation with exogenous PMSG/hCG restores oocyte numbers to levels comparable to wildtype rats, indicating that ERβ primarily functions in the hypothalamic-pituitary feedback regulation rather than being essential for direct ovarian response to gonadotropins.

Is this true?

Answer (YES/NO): NO